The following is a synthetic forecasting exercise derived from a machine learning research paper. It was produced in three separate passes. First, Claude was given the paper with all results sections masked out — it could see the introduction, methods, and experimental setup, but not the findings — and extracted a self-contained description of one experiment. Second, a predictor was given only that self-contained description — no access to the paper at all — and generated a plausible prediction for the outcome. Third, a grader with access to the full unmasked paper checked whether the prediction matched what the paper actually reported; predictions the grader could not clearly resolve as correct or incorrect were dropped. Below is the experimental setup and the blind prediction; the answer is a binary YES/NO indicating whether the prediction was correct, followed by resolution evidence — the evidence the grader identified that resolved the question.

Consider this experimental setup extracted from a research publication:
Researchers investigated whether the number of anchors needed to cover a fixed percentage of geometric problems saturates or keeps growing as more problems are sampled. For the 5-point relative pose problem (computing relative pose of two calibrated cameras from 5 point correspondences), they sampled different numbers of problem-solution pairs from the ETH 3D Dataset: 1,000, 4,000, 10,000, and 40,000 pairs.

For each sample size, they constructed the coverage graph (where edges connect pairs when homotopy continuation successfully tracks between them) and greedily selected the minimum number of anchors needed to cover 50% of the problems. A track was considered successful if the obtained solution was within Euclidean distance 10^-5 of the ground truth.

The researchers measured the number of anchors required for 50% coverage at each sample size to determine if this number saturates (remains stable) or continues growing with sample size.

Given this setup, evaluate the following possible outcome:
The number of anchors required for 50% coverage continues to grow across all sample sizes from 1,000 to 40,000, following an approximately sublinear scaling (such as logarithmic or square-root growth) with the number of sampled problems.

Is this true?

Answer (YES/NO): NO